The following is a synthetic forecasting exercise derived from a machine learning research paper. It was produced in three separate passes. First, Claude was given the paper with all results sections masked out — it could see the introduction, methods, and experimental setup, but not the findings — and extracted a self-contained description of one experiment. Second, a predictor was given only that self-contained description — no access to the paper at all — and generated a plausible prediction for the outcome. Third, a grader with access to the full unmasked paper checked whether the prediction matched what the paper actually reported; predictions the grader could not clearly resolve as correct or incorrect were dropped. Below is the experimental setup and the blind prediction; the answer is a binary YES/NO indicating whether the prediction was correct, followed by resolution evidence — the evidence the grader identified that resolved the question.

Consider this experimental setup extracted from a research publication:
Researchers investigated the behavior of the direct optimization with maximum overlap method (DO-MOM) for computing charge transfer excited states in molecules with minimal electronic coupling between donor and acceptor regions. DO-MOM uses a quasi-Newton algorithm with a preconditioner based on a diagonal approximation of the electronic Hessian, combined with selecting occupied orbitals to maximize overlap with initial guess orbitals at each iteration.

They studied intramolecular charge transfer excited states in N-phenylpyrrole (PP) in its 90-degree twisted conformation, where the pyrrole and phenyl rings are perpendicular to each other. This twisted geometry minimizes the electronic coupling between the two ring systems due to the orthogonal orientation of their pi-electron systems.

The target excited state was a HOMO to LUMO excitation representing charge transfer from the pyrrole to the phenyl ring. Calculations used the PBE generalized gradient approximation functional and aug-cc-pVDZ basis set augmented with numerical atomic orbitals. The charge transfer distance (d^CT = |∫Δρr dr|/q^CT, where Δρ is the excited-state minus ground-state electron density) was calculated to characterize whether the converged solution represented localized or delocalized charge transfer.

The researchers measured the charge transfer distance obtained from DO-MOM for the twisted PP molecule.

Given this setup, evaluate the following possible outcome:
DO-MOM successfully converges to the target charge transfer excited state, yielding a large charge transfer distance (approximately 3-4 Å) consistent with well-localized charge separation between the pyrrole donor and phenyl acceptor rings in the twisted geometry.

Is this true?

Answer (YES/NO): NO